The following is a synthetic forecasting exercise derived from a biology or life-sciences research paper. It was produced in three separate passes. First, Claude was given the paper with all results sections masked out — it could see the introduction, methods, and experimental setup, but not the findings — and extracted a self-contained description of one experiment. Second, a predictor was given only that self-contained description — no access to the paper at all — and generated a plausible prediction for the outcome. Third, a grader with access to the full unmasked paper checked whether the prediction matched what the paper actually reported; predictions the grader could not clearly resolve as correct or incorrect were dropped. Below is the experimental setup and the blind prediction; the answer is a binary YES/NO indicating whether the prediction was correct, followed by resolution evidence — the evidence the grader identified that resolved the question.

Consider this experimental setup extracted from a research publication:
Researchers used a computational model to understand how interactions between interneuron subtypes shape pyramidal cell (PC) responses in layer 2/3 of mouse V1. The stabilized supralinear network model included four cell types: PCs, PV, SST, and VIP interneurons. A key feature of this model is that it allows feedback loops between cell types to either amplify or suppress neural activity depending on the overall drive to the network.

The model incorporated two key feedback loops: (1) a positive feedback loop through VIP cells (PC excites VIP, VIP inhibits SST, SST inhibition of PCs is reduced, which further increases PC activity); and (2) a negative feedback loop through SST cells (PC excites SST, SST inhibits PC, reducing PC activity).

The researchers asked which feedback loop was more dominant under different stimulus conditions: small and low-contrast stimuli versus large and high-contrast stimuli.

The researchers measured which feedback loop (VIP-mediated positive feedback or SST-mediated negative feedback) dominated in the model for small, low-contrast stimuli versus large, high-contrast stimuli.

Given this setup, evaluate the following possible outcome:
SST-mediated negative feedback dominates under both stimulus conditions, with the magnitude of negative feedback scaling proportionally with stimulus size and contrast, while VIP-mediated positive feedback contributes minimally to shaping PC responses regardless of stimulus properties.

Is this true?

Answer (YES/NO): NO